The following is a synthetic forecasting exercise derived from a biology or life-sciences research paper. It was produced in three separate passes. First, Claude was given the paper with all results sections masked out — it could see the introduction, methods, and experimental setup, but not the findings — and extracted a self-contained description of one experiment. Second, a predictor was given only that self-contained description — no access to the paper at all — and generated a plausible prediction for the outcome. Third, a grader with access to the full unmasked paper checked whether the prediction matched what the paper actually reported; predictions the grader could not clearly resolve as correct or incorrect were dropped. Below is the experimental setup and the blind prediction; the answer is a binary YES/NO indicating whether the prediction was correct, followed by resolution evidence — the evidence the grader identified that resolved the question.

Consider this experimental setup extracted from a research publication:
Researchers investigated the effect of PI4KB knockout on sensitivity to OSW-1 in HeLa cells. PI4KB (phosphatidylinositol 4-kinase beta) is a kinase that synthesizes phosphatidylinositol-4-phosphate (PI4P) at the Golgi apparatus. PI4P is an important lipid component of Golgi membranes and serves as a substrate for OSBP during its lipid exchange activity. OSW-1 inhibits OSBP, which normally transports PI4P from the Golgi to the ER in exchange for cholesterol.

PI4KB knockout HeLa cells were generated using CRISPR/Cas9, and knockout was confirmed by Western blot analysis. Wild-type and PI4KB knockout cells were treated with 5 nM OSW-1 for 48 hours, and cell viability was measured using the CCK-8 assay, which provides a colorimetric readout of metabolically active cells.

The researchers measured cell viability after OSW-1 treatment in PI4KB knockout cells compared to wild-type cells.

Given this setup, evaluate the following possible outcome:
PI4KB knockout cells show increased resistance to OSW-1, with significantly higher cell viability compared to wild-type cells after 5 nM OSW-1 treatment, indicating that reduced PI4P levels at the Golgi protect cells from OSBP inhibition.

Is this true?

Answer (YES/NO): YES